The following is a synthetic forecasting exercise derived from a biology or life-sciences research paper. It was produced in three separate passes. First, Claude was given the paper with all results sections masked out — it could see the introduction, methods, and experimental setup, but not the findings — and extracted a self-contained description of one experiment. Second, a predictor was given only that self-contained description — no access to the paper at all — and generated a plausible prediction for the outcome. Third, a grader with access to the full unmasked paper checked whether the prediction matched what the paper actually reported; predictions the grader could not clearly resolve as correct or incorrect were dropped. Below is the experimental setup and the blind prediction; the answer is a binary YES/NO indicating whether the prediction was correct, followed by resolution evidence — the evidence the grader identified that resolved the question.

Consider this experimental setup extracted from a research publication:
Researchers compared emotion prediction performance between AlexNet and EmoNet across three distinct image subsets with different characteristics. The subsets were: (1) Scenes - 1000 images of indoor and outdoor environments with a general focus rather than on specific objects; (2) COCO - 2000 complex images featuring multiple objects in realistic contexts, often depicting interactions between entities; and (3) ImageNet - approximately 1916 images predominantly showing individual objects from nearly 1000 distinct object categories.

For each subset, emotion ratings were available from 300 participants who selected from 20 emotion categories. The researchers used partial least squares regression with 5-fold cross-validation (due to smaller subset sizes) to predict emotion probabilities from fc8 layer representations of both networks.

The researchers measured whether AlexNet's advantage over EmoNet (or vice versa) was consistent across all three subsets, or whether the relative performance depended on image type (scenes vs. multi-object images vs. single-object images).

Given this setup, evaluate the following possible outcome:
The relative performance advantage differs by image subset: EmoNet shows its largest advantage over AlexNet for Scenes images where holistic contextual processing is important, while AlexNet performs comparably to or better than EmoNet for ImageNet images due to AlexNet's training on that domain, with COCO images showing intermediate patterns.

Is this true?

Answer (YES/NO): NO